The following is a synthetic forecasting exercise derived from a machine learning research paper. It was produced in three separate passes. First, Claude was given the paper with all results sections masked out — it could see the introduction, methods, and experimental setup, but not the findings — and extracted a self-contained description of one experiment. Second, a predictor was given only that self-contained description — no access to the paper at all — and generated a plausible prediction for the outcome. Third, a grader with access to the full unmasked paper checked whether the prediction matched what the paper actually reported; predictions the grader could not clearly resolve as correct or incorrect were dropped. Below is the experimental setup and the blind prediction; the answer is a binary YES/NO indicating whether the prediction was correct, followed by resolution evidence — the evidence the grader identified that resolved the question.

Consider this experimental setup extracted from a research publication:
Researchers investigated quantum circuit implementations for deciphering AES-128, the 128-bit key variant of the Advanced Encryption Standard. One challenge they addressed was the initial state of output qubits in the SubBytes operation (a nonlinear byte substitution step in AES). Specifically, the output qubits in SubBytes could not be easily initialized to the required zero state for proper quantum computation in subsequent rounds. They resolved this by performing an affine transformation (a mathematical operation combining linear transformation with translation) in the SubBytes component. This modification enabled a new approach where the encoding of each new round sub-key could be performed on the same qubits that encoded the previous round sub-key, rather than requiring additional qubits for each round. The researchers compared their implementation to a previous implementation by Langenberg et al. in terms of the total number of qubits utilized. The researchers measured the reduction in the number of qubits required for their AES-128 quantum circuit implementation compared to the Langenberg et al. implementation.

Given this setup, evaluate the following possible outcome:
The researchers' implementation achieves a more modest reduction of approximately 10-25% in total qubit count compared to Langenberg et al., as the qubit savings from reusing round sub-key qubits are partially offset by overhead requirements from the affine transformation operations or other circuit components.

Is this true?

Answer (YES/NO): NO